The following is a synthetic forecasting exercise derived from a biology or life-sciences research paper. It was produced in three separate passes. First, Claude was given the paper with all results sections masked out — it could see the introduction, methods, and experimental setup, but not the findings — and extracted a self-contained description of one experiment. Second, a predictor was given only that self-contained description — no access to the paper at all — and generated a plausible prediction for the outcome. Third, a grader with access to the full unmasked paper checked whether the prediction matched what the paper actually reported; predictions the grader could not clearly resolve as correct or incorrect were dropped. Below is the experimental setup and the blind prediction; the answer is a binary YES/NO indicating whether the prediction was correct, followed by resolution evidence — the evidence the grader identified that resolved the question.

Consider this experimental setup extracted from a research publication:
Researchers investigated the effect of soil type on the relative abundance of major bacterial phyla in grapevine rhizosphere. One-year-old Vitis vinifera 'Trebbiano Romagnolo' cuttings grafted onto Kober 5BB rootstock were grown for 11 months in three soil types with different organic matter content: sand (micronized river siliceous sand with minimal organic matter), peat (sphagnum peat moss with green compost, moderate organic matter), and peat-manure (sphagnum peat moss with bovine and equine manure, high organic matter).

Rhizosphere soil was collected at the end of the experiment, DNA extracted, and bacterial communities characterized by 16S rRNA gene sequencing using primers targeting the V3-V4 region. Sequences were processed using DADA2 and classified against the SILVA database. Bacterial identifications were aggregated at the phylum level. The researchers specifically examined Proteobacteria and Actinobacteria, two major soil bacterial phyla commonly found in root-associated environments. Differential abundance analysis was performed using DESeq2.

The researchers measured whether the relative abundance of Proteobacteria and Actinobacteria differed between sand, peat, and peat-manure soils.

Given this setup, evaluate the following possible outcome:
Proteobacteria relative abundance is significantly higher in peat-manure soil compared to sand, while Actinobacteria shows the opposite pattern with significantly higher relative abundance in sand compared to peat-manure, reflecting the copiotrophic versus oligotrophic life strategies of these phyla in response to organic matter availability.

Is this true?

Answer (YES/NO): NO